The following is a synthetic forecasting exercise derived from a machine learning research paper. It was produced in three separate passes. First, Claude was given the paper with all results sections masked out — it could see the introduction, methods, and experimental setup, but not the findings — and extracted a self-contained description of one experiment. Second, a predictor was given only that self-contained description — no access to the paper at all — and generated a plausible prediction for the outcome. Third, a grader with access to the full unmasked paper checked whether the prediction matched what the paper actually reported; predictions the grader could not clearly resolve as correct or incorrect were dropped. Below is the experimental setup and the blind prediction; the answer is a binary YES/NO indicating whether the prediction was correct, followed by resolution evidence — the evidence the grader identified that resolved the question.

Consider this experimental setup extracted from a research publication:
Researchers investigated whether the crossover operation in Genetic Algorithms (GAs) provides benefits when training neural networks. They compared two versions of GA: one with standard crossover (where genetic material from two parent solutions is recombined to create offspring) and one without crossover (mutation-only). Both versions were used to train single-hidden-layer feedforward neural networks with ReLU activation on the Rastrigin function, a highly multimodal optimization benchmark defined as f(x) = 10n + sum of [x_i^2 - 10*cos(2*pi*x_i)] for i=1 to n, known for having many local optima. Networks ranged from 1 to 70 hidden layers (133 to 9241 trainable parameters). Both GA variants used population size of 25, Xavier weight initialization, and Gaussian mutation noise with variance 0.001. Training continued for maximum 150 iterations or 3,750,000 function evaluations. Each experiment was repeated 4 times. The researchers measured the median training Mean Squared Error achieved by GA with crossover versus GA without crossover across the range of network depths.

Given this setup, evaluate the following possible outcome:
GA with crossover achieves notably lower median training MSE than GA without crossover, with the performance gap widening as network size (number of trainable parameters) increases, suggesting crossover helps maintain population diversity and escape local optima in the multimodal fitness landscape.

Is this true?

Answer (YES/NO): NO